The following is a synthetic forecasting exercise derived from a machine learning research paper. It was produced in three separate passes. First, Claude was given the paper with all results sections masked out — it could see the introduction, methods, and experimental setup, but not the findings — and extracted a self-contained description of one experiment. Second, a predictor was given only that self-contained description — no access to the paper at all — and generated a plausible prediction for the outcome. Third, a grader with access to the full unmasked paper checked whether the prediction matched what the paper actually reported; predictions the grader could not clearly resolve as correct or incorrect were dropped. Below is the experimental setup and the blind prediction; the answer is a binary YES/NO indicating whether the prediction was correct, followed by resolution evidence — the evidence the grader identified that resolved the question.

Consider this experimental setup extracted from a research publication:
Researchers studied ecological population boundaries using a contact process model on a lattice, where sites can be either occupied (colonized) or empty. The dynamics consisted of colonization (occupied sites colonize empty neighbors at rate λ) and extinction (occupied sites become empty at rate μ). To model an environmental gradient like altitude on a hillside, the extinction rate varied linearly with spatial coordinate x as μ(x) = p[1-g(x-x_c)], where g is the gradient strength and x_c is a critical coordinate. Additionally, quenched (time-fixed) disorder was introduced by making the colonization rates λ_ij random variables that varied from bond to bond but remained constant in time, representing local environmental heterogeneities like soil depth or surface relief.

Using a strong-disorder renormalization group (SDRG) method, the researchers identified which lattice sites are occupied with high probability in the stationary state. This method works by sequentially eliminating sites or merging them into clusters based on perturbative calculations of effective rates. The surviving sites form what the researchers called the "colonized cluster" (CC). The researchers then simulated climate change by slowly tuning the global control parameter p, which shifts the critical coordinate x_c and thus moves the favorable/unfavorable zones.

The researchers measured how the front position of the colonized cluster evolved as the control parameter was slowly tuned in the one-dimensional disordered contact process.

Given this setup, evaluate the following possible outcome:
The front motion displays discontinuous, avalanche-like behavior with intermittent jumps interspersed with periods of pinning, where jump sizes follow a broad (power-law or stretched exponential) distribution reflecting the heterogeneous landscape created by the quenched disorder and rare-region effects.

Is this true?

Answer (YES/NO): YES